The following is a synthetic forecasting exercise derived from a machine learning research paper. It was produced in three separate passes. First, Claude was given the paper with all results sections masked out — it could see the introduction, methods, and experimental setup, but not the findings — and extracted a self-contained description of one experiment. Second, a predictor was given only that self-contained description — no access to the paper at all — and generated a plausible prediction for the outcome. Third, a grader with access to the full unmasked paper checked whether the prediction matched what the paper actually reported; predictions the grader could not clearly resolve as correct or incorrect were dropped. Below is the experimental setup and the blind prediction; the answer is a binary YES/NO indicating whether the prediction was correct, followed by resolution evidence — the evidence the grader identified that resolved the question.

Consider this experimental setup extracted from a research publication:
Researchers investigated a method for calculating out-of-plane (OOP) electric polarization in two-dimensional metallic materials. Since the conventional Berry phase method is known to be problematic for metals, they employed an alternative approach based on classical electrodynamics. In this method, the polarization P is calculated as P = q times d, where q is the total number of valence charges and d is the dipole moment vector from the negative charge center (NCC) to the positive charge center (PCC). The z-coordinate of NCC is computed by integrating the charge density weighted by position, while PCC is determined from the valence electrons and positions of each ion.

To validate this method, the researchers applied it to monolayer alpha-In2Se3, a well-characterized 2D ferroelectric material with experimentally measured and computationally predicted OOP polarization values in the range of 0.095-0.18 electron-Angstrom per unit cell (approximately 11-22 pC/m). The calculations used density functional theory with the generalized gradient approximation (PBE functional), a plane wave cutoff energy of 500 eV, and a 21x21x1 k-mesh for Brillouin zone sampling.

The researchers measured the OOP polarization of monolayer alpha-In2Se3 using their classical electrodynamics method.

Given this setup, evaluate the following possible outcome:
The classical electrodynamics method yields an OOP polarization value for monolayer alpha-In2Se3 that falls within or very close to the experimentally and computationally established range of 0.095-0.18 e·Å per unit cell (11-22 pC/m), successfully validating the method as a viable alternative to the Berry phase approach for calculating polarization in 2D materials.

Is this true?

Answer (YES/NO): YES